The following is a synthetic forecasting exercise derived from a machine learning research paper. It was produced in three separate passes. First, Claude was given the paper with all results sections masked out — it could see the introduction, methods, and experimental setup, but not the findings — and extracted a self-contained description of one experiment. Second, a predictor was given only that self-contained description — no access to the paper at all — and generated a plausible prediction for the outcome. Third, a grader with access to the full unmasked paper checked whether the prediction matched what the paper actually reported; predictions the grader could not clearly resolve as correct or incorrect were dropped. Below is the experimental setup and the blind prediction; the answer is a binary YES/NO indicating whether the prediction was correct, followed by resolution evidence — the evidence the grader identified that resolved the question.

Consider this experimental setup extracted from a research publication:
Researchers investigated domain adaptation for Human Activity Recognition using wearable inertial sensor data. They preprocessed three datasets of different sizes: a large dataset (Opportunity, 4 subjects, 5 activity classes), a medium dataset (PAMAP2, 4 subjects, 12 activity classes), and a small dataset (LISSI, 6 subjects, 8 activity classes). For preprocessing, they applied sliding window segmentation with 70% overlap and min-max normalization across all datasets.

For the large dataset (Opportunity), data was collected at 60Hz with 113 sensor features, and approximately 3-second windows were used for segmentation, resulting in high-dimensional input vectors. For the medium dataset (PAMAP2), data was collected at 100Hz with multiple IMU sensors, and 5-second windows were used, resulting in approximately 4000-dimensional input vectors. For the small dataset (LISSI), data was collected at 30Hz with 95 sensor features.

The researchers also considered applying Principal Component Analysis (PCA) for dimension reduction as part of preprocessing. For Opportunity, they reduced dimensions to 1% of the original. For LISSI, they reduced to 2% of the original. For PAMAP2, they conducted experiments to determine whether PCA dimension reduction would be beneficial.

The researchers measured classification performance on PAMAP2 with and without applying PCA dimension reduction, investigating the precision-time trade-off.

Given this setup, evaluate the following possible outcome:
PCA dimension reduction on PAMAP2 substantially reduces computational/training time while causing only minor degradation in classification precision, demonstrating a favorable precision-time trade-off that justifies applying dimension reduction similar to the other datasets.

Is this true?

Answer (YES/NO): NO